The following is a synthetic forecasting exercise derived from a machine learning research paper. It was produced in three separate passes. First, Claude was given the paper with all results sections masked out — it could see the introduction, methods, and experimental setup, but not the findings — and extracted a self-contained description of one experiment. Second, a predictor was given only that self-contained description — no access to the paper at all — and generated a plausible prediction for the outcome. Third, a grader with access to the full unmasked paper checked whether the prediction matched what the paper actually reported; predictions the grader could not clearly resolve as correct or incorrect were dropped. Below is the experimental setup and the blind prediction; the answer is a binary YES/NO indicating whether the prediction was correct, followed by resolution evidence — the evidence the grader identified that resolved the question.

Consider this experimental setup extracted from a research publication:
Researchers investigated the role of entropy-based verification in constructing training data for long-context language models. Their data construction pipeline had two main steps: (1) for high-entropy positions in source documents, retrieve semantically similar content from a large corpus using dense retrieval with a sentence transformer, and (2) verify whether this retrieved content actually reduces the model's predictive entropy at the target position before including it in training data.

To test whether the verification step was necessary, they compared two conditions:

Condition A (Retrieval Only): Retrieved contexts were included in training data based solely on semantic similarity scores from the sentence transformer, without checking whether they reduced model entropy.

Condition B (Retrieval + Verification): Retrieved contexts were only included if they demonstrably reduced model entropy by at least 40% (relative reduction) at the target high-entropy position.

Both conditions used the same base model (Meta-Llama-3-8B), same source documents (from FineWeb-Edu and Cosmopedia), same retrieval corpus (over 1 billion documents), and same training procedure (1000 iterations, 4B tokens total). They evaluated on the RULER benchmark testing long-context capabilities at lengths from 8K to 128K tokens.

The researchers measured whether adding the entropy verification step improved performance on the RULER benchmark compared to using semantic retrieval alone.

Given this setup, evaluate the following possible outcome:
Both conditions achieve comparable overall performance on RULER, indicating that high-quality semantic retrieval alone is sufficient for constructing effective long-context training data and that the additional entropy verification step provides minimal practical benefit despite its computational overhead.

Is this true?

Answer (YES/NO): NO